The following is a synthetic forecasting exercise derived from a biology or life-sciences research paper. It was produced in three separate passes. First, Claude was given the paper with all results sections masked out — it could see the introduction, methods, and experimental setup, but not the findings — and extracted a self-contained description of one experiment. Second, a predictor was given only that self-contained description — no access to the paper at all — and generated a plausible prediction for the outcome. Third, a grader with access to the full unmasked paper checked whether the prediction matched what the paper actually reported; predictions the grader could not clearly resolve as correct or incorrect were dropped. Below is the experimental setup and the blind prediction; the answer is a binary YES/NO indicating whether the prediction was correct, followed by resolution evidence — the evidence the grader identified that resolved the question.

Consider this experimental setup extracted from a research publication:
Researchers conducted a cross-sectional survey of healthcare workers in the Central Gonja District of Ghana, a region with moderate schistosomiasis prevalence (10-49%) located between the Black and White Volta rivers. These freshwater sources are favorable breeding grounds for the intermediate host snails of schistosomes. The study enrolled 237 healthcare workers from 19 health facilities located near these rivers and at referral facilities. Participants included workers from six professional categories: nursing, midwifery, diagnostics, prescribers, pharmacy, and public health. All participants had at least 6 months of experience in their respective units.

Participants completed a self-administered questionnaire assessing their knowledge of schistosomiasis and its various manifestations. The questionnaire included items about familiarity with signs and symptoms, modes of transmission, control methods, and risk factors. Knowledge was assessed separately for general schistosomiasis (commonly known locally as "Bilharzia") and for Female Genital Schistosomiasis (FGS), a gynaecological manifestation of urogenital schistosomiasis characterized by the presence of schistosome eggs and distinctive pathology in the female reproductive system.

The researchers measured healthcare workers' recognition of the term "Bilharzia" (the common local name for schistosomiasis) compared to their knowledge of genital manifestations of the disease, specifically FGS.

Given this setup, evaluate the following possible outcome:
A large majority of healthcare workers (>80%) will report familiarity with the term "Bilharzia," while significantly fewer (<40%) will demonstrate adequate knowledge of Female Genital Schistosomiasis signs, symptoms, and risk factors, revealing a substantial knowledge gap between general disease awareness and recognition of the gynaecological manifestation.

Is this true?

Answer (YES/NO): YES